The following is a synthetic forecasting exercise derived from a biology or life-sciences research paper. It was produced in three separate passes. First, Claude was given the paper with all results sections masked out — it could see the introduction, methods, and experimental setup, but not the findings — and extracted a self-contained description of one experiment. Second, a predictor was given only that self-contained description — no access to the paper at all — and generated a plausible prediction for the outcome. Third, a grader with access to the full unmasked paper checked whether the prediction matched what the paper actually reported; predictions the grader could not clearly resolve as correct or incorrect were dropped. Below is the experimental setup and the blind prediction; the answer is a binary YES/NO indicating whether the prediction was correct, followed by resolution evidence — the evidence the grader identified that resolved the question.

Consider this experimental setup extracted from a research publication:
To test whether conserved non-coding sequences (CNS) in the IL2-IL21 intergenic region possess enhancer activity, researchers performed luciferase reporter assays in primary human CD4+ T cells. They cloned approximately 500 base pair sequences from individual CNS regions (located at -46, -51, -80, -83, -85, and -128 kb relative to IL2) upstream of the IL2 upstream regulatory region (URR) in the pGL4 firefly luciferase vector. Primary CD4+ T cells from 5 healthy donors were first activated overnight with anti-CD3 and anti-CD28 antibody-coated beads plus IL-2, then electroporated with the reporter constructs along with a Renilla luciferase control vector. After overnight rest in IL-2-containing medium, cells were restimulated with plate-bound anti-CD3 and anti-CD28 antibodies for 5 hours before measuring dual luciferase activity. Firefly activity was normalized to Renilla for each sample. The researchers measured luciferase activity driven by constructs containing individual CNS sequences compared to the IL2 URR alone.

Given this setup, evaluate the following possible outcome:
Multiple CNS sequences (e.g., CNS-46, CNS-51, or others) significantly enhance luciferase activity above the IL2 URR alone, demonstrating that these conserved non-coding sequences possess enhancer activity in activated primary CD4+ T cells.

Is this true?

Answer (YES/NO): YES